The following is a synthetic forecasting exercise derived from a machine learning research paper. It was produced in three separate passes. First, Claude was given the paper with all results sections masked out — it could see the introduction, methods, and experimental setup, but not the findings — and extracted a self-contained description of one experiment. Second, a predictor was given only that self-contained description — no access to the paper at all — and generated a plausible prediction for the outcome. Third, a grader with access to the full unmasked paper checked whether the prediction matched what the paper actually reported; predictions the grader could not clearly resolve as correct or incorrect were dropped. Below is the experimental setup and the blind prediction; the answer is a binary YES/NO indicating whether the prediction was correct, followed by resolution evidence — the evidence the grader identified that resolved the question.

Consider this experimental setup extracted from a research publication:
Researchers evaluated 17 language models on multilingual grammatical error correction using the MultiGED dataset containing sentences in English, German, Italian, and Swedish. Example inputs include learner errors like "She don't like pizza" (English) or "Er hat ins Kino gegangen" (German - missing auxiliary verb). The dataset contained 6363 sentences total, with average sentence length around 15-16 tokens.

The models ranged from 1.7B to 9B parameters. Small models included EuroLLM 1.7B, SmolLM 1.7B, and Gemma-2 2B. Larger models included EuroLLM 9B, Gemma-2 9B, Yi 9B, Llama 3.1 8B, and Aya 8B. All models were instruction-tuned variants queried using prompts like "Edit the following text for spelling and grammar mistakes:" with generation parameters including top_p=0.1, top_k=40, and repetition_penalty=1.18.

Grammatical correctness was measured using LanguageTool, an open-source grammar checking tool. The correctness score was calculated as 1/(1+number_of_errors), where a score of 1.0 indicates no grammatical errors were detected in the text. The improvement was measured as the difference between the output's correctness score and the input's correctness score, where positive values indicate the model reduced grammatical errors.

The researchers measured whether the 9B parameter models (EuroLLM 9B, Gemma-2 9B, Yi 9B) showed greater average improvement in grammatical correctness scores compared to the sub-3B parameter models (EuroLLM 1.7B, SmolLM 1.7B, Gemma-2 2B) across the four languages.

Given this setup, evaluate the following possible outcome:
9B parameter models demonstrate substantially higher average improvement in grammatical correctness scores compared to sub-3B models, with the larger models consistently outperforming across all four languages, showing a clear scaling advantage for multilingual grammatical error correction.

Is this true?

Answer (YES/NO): NO